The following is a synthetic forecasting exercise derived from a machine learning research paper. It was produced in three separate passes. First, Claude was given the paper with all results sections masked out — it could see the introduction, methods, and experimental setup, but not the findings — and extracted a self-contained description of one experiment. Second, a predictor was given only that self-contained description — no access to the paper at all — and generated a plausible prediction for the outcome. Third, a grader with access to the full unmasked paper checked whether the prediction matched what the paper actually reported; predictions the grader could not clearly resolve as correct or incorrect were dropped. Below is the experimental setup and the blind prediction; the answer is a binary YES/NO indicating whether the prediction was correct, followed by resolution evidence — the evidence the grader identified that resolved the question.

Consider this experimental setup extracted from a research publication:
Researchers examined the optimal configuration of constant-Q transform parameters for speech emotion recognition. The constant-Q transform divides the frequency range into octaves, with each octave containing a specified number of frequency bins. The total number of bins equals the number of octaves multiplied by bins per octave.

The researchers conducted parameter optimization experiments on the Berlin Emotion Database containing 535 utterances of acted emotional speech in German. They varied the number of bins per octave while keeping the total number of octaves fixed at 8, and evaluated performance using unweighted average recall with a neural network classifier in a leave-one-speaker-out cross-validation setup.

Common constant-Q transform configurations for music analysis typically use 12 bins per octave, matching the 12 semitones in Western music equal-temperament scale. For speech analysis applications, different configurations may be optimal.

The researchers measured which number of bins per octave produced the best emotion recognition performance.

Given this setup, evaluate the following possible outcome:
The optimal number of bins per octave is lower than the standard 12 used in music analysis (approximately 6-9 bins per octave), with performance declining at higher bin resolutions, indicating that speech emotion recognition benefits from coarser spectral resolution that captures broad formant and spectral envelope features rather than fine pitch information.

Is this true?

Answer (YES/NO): NO